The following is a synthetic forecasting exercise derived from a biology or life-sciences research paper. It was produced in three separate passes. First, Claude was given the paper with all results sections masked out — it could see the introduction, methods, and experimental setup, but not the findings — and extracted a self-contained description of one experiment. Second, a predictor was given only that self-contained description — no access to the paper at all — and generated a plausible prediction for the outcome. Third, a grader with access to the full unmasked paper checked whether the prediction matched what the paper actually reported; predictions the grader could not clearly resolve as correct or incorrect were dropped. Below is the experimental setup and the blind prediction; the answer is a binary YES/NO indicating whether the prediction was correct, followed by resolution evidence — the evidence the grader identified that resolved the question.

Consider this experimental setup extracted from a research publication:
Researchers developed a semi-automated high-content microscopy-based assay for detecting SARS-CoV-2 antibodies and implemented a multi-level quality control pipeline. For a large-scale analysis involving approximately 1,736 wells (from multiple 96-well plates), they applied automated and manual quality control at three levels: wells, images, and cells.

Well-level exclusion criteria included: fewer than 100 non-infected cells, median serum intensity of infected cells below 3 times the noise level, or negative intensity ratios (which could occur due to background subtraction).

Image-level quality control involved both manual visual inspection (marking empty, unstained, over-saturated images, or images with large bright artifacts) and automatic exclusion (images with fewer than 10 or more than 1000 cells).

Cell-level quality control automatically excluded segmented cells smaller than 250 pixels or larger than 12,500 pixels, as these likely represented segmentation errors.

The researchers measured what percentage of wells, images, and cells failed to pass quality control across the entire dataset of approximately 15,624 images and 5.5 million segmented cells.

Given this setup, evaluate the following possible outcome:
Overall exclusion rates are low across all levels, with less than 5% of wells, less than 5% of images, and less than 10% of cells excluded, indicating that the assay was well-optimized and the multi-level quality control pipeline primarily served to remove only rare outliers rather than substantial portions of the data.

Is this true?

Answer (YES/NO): NO